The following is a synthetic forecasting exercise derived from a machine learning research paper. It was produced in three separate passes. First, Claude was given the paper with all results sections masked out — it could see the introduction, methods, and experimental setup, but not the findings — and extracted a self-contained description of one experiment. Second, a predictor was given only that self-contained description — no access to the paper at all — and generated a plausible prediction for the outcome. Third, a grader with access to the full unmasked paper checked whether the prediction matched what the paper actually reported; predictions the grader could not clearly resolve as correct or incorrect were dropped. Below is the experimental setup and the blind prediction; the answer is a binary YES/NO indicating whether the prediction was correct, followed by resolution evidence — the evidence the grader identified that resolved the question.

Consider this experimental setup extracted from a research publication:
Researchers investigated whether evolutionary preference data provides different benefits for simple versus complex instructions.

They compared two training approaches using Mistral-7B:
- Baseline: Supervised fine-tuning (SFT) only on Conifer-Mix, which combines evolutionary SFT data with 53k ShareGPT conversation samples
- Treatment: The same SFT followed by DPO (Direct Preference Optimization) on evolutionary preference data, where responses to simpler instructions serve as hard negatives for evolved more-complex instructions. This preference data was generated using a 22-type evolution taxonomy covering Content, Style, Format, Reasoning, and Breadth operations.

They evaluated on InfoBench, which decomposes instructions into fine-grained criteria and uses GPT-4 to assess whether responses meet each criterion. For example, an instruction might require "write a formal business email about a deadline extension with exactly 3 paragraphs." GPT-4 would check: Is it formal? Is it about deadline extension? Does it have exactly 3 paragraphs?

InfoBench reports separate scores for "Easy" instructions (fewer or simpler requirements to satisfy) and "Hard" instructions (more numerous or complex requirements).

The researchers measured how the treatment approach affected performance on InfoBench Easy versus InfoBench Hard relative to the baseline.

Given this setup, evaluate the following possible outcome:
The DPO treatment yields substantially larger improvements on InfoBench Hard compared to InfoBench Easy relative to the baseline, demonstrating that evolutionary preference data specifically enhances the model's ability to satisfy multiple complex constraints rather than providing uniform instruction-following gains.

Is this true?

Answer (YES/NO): YES